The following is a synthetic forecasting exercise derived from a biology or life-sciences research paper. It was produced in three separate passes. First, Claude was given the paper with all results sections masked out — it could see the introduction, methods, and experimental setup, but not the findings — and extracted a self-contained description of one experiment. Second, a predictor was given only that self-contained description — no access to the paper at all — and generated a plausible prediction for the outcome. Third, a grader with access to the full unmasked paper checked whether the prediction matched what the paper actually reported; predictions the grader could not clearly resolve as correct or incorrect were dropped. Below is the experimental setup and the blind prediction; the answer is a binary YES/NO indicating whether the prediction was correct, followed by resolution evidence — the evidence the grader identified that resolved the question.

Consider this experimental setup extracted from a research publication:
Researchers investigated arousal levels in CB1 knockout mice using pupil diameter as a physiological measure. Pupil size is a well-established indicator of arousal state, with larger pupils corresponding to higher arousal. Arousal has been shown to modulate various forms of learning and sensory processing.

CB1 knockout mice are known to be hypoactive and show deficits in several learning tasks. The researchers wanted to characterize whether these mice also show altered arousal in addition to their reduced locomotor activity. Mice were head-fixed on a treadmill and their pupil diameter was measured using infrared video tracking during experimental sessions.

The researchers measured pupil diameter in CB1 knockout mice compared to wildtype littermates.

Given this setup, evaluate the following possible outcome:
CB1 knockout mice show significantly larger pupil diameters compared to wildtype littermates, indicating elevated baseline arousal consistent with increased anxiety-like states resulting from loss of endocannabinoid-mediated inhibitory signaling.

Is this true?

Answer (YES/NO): NO